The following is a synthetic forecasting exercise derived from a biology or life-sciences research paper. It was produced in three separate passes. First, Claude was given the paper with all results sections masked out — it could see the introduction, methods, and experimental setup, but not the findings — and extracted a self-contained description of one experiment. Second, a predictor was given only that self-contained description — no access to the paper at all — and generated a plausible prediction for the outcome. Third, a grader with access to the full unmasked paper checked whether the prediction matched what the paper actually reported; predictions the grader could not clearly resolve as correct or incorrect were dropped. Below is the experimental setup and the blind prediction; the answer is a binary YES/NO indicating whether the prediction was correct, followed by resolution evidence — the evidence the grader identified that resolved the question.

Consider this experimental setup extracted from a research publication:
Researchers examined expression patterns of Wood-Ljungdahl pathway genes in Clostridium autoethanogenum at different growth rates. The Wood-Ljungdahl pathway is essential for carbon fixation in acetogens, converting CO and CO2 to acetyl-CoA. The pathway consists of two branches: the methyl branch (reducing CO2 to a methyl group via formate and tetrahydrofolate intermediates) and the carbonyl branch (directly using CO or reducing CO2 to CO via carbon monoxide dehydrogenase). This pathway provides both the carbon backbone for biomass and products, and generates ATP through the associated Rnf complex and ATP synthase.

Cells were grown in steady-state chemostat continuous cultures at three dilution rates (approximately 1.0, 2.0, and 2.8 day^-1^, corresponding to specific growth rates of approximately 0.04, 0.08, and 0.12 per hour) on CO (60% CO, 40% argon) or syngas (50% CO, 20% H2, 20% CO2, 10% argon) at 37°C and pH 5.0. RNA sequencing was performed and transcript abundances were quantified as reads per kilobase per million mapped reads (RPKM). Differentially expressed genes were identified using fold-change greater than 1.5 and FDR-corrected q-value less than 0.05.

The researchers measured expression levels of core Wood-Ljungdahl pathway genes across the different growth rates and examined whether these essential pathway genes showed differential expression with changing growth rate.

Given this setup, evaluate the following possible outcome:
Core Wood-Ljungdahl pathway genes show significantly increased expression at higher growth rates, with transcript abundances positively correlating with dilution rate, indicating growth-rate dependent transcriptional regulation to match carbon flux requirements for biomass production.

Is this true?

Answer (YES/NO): NO